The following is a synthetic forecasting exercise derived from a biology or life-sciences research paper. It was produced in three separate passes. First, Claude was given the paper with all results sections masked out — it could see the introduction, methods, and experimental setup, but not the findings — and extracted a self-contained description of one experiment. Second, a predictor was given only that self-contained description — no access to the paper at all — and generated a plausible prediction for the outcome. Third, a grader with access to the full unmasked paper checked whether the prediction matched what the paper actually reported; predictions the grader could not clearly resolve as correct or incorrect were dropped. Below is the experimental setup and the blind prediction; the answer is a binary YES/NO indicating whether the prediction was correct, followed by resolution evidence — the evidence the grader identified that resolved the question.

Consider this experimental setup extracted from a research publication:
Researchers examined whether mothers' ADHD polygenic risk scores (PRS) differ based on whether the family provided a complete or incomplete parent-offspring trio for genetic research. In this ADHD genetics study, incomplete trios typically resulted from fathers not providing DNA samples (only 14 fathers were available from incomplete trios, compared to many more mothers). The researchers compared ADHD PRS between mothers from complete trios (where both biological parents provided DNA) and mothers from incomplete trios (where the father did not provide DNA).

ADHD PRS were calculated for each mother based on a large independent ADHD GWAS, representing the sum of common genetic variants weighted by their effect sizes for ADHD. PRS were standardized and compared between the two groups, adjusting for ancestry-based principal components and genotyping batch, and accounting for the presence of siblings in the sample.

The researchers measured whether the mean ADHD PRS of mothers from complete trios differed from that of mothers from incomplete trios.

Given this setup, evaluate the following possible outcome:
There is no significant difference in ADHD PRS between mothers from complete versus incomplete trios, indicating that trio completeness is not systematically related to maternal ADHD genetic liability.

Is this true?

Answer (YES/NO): YES